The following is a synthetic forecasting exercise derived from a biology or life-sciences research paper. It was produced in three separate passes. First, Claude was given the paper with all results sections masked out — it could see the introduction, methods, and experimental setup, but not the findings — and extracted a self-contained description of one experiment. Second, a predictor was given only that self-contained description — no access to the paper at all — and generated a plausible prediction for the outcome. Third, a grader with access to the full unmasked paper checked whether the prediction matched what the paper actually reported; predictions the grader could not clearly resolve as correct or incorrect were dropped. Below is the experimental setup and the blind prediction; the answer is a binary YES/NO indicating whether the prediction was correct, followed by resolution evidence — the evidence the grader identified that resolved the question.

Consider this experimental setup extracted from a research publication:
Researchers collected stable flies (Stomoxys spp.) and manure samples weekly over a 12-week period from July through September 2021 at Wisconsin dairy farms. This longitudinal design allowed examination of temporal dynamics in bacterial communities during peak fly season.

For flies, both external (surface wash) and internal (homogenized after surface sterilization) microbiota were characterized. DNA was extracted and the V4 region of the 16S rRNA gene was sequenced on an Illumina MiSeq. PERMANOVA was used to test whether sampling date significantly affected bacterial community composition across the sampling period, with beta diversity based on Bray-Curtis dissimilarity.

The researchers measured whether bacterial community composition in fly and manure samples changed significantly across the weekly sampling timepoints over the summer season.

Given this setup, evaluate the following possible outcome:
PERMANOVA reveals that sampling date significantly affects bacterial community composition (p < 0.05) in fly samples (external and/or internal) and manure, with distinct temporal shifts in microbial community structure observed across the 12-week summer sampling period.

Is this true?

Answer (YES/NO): NO